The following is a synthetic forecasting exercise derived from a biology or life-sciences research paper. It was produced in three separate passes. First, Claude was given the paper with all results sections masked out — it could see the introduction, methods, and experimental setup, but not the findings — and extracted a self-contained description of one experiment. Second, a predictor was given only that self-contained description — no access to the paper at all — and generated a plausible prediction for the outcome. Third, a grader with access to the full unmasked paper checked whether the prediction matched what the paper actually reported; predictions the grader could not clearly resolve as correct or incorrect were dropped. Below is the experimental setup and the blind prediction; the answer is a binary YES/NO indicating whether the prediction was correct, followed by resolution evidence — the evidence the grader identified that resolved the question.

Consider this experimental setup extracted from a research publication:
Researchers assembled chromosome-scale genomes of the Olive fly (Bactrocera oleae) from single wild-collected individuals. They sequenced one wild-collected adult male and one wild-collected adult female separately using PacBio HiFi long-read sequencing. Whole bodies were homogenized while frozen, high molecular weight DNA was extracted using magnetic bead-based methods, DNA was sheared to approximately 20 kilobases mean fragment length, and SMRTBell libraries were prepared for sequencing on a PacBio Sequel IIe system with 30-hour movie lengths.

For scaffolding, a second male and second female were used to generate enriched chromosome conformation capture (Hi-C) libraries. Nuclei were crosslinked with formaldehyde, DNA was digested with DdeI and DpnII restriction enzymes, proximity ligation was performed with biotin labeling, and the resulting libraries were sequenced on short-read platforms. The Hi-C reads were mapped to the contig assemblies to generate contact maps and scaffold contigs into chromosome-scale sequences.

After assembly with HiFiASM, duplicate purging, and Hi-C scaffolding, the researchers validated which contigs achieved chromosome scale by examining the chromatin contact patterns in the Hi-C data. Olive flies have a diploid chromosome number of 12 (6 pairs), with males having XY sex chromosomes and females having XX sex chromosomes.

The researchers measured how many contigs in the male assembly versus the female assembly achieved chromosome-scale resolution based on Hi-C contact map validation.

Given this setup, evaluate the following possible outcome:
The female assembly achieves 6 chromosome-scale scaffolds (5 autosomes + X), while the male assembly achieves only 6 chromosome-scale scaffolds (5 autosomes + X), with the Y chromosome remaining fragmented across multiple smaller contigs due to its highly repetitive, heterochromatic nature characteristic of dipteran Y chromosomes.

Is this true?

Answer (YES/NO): NO